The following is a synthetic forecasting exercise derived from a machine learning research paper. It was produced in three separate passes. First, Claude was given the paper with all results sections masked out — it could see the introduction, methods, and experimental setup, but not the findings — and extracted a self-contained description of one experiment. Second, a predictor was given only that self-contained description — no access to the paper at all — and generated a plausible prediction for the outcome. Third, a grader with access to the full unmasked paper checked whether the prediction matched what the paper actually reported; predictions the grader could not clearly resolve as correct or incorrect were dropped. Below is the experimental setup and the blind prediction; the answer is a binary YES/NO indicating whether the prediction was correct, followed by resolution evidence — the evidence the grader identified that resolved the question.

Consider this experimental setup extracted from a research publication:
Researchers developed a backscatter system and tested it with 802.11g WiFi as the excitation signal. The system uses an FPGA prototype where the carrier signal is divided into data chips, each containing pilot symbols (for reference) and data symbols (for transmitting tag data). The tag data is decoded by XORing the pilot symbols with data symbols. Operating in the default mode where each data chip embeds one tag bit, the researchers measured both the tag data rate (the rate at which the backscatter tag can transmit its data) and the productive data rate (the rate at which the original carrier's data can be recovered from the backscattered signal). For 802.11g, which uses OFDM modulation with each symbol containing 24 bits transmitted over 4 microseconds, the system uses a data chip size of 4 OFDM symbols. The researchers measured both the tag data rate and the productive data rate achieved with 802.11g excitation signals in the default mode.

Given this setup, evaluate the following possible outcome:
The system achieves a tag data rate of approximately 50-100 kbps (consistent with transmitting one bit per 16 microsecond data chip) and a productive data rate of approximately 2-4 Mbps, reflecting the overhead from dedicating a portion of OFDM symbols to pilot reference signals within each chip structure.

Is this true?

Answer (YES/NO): NO